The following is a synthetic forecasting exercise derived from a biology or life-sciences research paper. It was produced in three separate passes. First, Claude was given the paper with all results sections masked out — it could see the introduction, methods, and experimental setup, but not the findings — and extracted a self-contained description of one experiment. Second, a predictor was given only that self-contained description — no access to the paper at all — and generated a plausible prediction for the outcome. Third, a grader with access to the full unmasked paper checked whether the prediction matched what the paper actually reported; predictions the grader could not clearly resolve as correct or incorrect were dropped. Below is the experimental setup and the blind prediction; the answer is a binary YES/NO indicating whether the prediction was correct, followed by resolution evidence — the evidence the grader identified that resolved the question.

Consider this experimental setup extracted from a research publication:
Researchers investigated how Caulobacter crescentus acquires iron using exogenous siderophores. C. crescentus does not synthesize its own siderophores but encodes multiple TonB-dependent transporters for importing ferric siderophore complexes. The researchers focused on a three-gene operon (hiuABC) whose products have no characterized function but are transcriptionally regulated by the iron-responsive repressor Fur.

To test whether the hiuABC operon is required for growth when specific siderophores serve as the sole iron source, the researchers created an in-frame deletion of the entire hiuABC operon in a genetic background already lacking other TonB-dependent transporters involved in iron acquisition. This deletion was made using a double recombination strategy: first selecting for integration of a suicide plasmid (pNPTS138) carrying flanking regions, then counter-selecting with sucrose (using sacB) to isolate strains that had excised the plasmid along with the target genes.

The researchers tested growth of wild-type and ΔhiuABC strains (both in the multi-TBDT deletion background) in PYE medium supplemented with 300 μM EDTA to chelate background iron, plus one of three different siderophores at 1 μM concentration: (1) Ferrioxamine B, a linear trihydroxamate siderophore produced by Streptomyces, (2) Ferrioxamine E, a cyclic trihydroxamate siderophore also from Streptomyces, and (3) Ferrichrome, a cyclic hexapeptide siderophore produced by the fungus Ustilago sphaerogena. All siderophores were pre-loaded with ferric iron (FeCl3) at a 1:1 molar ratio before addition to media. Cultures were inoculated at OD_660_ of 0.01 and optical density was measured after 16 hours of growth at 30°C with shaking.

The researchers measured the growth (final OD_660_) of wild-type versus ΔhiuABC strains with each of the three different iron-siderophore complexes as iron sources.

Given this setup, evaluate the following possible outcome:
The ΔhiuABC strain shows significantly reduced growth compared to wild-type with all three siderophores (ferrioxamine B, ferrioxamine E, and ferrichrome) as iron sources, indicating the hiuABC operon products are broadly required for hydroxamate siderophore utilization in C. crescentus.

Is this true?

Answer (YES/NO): YES